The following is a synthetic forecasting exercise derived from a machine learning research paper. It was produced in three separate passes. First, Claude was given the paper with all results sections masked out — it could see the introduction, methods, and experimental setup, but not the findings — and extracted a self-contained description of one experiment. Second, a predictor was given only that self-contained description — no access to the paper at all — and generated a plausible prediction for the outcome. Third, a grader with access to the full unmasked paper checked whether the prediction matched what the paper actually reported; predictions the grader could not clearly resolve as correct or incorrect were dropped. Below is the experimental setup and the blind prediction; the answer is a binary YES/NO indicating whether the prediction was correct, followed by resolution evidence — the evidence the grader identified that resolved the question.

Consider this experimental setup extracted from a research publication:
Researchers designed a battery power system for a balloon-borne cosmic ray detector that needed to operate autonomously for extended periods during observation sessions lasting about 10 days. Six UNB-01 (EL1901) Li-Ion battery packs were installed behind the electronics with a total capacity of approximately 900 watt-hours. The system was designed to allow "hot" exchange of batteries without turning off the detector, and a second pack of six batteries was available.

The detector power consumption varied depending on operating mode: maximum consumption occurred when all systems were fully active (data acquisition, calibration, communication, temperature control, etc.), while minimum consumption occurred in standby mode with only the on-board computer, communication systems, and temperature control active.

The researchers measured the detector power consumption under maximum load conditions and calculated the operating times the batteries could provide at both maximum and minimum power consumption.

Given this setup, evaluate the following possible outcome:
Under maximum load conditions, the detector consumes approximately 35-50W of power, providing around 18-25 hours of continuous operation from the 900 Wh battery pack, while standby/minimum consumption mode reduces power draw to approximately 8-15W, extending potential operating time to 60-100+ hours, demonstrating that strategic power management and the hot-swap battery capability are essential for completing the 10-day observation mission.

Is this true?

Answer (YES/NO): NO